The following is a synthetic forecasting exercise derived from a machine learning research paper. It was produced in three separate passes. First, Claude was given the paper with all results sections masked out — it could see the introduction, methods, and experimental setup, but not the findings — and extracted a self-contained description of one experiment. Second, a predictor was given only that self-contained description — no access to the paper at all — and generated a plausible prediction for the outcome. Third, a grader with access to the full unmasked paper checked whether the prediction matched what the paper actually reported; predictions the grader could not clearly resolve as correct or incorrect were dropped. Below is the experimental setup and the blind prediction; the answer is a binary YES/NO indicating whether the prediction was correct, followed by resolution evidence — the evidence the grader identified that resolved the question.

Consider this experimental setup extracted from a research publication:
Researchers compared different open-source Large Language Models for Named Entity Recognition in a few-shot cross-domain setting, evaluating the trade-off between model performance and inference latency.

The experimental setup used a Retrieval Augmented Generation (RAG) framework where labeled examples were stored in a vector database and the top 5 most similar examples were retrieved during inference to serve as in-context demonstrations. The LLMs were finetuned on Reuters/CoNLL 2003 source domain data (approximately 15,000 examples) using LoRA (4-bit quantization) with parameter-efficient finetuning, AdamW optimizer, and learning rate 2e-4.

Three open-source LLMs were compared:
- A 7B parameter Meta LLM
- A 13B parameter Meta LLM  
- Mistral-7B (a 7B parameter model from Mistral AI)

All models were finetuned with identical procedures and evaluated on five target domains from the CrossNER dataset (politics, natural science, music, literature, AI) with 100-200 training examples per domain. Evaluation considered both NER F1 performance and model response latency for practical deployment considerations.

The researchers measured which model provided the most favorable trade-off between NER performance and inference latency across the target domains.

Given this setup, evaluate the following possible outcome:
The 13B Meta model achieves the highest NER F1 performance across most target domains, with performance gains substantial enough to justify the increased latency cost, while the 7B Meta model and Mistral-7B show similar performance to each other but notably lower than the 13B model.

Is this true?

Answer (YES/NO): NO